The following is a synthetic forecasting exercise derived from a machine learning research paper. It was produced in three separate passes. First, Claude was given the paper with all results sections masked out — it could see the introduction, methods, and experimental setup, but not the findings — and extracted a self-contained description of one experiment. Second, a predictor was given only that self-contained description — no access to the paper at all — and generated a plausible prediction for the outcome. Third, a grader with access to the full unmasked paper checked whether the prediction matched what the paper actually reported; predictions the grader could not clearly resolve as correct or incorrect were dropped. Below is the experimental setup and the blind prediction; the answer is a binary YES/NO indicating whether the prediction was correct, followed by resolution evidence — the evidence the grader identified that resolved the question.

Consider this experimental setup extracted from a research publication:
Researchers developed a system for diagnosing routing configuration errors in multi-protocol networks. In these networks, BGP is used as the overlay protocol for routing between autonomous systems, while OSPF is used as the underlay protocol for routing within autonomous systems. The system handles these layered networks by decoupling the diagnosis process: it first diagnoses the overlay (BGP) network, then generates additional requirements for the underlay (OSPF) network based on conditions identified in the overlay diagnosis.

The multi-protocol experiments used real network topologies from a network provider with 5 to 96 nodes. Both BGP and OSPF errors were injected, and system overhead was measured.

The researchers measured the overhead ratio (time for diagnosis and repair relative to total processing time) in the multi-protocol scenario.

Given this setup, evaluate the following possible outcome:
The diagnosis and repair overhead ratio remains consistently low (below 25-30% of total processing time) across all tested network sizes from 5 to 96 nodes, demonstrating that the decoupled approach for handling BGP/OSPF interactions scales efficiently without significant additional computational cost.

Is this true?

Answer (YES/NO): NO